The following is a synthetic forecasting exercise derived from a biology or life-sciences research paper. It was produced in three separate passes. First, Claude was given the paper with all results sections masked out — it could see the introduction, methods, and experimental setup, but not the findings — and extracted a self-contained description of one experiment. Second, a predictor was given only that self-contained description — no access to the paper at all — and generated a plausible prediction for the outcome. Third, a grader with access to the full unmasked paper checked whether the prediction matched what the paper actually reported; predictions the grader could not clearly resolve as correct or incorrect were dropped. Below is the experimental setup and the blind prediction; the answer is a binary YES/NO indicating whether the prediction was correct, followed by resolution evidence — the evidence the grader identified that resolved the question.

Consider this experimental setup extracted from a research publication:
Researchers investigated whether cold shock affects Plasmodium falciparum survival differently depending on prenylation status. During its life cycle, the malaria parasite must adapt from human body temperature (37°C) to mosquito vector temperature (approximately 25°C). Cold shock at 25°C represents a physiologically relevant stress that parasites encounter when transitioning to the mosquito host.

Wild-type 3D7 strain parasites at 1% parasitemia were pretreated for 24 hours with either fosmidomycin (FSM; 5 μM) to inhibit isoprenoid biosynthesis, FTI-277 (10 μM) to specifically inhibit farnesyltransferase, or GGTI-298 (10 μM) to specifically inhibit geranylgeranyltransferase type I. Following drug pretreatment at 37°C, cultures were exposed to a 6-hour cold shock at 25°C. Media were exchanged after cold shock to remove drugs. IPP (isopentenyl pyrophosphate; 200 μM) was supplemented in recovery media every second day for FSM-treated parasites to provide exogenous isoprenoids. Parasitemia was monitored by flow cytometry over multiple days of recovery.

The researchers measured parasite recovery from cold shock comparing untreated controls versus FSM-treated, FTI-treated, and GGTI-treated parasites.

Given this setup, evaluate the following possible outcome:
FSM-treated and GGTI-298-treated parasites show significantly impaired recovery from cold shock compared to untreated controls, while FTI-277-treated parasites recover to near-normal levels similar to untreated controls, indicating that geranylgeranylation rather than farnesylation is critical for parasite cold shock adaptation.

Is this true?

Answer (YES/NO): NO